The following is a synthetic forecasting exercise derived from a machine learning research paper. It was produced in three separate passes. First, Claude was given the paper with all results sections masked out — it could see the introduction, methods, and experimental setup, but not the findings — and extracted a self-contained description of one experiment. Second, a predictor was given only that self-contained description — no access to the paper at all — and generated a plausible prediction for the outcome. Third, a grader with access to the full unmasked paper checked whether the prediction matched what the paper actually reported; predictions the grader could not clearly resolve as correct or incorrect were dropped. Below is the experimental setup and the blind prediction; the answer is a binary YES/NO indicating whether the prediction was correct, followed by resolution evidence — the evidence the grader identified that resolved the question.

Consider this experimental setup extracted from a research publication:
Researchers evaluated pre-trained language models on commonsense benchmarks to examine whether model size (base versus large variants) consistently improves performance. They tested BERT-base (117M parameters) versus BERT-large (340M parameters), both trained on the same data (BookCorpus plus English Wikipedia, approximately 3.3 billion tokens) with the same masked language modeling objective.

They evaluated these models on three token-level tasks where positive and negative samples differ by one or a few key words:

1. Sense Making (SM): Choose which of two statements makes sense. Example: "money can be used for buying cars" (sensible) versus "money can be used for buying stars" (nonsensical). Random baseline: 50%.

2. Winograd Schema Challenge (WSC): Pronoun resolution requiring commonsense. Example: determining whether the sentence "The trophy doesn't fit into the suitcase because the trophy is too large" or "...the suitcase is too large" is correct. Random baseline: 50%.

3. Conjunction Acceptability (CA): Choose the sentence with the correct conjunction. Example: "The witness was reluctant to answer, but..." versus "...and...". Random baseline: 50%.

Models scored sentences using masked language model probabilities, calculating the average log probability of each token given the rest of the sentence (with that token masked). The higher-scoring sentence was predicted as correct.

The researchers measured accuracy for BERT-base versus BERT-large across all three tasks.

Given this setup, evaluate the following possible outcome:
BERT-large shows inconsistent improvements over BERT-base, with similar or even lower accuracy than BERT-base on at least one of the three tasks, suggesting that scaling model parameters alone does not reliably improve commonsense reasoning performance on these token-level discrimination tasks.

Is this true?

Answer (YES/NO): YES